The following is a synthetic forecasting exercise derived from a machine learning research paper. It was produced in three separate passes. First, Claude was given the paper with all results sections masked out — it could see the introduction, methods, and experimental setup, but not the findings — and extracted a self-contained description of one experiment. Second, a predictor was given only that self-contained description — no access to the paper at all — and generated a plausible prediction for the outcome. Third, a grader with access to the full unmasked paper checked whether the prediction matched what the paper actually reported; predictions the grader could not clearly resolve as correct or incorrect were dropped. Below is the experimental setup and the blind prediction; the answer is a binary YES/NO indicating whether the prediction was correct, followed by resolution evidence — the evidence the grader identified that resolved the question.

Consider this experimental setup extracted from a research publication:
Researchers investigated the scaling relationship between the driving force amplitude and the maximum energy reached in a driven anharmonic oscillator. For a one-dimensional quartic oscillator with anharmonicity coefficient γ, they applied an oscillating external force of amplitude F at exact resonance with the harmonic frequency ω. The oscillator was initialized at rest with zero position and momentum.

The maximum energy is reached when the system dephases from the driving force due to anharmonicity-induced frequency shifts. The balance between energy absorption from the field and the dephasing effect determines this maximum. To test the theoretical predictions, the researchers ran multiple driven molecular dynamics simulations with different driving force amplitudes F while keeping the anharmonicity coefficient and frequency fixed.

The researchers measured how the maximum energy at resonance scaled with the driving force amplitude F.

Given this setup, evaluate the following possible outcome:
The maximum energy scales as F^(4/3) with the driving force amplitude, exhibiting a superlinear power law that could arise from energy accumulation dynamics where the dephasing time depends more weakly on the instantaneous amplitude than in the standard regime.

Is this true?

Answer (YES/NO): NO